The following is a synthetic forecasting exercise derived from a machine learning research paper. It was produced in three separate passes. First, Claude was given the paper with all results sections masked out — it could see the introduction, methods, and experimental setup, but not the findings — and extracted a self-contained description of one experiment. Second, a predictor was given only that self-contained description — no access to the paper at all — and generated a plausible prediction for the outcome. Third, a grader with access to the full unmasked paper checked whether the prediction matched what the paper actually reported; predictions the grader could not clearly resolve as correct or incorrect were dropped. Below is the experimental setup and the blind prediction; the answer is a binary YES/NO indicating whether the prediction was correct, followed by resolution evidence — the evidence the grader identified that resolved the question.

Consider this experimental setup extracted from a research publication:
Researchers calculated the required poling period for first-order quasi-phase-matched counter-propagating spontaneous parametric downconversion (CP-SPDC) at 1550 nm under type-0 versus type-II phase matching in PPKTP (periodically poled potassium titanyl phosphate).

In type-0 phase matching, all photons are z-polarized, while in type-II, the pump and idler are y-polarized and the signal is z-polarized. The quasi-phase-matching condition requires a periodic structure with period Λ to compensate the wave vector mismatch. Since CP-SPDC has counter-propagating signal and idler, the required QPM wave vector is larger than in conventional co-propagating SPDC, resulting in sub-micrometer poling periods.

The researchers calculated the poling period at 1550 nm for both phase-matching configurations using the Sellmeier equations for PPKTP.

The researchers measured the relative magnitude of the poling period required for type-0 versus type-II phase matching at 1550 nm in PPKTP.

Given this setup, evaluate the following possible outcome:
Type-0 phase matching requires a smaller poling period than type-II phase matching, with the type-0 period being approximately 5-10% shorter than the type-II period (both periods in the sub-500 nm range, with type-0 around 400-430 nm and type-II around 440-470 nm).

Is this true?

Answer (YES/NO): YES